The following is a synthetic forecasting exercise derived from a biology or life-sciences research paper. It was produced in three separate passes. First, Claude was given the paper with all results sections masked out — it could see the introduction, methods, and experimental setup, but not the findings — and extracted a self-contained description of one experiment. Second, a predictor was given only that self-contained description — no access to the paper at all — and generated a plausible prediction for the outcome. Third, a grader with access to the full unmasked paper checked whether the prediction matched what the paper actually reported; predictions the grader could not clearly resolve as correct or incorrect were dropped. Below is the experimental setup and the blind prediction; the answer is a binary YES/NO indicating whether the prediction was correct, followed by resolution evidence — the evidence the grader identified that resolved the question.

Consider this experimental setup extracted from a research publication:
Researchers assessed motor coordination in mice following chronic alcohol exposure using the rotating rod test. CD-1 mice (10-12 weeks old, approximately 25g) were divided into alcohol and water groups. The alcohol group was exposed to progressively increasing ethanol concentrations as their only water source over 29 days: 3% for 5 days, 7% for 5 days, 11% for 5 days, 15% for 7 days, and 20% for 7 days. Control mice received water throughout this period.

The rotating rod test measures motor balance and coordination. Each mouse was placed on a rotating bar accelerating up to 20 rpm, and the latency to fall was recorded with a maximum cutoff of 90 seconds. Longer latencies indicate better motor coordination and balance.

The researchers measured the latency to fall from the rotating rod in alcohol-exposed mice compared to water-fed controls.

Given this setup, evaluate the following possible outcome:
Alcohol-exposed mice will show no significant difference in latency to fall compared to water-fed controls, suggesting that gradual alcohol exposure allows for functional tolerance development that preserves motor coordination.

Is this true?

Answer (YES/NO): NO